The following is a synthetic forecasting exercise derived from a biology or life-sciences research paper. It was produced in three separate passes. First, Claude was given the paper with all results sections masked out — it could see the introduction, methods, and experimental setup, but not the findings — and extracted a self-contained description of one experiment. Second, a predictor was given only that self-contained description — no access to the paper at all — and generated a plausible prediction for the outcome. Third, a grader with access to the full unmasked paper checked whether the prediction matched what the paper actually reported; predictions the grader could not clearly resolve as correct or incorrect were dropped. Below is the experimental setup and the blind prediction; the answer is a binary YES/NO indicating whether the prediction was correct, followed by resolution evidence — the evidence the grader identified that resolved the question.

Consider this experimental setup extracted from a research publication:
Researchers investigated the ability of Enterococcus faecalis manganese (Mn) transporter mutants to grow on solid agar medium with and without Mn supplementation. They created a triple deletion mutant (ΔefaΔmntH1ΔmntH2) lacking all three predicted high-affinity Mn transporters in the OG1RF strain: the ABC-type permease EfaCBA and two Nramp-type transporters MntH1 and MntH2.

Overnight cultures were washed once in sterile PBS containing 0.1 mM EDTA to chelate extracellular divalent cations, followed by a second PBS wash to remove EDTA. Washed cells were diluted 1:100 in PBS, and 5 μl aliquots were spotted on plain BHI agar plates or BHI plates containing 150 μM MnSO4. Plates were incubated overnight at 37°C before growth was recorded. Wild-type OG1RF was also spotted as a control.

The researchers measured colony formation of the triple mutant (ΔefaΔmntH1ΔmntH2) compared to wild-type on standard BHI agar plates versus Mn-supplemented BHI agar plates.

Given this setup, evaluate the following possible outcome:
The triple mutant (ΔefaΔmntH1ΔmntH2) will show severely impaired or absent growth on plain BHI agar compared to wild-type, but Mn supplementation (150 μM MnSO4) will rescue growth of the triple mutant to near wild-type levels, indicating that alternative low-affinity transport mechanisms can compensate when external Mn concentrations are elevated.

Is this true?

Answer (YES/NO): YES